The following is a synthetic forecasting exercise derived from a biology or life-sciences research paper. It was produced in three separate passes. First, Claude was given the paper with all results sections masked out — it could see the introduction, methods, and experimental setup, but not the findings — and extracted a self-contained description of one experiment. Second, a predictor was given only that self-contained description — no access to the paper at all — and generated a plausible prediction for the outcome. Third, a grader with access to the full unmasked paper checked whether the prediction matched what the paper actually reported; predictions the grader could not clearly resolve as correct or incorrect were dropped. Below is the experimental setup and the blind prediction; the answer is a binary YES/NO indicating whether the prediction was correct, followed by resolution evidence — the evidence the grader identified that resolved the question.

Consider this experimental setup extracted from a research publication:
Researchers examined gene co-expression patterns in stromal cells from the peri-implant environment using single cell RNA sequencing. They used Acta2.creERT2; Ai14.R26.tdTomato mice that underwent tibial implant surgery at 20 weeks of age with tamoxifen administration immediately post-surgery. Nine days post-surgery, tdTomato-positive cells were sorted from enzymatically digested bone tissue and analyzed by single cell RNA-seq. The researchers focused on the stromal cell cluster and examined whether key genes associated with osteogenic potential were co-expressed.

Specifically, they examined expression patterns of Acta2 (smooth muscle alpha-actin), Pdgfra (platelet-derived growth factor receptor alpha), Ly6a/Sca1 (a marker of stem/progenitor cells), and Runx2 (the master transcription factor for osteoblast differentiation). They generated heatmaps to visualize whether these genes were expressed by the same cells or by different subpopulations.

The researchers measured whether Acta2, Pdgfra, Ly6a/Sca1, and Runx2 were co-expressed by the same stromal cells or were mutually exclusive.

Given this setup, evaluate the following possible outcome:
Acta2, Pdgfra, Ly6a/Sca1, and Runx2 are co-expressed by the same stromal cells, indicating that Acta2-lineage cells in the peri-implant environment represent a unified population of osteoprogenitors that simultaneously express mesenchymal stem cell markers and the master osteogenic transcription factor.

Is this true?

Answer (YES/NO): YES